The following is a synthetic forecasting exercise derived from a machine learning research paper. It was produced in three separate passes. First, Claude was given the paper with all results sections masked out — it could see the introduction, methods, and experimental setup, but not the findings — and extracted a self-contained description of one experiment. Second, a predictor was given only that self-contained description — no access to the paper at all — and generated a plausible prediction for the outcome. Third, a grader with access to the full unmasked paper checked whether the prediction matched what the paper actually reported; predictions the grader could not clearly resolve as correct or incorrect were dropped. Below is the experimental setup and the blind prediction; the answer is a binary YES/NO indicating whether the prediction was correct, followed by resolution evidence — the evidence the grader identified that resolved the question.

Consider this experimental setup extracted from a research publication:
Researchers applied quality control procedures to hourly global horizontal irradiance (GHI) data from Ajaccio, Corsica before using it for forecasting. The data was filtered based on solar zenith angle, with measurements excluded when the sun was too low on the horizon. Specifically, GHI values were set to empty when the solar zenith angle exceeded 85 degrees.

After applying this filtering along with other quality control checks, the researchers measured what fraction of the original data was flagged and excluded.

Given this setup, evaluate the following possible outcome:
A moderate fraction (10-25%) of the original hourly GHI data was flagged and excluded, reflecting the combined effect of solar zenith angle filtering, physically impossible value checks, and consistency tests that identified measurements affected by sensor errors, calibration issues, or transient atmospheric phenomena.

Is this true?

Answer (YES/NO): NO